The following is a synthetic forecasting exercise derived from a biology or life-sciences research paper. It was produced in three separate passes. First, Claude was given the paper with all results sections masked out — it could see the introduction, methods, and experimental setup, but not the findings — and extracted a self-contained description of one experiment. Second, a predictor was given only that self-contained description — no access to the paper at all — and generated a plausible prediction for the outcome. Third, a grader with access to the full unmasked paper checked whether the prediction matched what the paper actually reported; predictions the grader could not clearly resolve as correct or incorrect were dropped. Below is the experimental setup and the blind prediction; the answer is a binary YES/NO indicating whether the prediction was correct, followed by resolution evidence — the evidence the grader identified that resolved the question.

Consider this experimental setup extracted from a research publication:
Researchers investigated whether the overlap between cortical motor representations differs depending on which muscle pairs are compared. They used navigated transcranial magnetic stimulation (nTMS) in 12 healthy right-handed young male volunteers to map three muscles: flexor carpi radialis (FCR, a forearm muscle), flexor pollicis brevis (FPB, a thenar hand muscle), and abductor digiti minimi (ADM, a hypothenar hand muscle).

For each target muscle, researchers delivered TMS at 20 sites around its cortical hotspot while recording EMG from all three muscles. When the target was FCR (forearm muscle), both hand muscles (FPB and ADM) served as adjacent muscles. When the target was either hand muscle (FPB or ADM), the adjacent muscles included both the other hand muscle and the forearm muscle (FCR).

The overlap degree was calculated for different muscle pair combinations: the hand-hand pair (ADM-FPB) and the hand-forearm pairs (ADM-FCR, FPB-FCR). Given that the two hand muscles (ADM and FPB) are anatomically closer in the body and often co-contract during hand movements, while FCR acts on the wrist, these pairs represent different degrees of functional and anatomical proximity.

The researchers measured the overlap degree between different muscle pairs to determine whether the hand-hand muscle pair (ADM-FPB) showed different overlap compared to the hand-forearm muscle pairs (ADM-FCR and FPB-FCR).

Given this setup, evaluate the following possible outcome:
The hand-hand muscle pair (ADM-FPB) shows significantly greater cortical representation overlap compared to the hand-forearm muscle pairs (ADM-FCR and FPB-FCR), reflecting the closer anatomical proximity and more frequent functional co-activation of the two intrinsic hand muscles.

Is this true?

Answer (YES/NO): NO